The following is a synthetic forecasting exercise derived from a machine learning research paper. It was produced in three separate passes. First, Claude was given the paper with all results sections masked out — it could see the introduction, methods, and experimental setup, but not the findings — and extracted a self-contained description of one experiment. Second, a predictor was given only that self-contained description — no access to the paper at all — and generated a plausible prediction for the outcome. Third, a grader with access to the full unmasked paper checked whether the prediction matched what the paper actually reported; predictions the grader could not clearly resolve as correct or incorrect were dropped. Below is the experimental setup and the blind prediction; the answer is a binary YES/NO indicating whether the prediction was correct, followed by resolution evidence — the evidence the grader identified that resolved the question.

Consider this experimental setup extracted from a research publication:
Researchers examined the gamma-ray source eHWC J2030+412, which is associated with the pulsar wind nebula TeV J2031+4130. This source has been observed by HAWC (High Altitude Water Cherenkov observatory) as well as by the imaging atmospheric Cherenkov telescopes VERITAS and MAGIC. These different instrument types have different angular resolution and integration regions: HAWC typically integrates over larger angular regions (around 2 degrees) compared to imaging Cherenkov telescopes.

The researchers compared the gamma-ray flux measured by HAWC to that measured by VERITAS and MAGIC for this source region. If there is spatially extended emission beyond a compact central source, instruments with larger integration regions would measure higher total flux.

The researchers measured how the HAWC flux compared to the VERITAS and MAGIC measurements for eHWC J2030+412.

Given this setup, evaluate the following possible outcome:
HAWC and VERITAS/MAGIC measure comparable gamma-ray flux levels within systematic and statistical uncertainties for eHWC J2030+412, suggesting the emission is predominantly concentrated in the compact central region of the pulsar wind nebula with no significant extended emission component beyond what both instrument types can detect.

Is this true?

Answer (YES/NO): NO